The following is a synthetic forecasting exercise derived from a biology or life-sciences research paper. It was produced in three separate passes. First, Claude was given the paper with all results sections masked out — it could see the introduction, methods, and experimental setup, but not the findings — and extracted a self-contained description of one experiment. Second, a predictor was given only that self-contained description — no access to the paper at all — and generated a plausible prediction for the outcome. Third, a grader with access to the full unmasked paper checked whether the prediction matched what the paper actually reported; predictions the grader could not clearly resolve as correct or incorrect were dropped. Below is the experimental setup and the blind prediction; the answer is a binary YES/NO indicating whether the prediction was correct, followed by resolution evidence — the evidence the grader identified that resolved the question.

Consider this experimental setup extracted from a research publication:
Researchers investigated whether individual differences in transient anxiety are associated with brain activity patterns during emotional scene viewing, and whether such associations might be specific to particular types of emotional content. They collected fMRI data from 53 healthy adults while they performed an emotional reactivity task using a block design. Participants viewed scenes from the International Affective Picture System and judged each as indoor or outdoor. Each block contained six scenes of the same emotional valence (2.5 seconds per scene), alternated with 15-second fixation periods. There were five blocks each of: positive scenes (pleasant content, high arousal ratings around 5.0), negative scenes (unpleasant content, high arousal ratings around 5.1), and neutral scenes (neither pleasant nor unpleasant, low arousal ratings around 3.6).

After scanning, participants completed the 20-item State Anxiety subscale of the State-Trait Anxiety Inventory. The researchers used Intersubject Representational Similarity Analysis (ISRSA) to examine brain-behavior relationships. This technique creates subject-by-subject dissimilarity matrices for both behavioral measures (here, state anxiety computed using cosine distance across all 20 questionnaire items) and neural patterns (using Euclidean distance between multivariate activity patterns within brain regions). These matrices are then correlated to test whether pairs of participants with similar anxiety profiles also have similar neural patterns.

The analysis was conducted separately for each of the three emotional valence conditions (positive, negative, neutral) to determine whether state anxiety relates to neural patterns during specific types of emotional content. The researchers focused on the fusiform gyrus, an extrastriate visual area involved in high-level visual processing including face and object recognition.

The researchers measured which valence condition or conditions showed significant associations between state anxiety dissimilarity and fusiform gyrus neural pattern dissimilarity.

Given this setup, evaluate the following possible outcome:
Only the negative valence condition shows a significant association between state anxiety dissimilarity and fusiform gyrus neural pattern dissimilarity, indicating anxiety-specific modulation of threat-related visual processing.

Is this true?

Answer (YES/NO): NO